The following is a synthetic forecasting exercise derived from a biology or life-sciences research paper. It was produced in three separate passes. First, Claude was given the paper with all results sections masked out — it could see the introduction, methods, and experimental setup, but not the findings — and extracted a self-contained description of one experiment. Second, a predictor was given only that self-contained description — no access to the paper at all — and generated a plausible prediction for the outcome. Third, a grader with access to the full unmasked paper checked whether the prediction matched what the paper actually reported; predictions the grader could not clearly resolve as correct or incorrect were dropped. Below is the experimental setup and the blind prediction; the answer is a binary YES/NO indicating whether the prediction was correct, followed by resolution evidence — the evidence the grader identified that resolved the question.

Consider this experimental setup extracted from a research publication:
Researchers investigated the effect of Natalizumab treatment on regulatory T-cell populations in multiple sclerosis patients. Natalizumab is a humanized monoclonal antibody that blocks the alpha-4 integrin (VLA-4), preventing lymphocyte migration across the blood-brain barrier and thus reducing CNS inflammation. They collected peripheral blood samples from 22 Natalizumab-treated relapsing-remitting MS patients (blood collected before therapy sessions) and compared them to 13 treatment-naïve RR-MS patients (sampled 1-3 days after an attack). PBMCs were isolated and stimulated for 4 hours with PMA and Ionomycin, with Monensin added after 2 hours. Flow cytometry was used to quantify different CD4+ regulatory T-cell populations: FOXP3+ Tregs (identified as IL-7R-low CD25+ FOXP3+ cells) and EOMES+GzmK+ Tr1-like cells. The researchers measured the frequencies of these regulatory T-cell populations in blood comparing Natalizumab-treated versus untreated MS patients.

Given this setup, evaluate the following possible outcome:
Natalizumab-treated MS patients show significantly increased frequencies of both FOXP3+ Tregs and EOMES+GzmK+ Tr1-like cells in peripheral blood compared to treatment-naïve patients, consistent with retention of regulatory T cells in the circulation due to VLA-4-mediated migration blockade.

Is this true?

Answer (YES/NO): NO